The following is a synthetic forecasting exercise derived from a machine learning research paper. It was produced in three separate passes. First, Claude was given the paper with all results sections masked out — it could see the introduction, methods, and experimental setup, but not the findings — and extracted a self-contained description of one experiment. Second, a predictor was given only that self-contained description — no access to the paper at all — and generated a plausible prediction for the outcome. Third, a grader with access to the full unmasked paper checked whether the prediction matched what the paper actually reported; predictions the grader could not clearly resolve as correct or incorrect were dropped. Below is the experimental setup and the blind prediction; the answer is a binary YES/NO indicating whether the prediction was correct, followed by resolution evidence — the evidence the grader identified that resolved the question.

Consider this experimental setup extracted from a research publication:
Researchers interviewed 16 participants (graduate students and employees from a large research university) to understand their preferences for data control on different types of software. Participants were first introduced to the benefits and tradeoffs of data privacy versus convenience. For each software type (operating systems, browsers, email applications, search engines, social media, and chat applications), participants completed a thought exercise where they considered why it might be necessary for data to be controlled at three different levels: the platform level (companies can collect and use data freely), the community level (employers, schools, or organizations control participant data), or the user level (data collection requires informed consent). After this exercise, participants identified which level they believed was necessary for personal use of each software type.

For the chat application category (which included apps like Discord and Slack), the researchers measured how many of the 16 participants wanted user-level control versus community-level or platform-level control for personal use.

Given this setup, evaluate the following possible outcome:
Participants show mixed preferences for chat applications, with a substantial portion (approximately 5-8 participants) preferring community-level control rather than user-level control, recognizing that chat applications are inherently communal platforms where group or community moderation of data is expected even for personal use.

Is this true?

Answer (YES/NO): NO